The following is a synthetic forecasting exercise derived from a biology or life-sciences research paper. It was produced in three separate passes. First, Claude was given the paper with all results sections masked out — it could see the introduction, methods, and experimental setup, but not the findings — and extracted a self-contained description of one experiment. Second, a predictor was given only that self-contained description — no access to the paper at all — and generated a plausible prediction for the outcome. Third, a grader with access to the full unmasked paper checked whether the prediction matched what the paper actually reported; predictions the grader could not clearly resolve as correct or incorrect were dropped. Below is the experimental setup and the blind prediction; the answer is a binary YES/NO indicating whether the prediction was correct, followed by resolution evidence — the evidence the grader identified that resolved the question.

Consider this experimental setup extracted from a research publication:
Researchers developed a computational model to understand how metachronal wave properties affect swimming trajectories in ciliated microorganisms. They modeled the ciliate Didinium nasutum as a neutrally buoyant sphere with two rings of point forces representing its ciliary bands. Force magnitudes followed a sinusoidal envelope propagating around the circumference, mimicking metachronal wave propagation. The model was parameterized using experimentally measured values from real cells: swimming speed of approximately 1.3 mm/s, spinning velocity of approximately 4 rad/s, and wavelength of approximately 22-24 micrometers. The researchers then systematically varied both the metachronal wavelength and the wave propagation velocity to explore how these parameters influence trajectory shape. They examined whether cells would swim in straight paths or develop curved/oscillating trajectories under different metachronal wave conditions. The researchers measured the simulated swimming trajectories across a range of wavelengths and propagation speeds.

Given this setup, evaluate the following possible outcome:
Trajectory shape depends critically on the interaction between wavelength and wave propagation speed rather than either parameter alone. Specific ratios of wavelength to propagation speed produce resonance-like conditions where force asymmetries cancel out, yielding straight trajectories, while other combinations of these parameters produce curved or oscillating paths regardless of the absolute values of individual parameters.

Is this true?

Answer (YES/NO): NO